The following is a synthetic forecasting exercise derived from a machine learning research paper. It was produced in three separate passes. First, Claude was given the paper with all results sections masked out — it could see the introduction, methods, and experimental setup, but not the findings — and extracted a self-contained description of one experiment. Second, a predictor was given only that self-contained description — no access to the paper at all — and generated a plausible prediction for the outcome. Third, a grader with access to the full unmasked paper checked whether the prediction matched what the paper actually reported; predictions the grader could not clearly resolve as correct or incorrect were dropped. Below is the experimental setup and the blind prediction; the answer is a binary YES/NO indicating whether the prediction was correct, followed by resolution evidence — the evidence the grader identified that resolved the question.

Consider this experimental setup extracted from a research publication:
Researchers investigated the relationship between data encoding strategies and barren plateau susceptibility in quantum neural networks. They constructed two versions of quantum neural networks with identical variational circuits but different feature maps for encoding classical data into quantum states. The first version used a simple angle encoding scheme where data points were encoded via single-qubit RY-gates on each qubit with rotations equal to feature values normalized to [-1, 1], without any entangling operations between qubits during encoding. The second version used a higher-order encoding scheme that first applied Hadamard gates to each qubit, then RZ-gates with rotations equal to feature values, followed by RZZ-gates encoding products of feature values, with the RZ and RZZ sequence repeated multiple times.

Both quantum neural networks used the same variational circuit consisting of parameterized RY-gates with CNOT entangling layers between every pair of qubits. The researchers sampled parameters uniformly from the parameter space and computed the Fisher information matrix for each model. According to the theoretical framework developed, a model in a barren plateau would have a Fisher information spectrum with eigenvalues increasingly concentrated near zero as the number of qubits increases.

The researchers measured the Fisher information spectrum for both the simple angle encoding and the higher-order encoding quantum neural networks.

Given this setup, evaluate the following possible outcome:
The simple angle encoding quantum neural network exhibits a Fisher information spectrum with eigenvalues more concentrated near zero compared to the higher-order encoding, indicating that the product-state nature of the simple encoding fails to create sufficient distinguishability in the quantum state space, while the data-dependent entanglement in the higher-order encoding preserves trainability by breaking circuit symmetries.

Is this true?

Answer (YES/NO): YES